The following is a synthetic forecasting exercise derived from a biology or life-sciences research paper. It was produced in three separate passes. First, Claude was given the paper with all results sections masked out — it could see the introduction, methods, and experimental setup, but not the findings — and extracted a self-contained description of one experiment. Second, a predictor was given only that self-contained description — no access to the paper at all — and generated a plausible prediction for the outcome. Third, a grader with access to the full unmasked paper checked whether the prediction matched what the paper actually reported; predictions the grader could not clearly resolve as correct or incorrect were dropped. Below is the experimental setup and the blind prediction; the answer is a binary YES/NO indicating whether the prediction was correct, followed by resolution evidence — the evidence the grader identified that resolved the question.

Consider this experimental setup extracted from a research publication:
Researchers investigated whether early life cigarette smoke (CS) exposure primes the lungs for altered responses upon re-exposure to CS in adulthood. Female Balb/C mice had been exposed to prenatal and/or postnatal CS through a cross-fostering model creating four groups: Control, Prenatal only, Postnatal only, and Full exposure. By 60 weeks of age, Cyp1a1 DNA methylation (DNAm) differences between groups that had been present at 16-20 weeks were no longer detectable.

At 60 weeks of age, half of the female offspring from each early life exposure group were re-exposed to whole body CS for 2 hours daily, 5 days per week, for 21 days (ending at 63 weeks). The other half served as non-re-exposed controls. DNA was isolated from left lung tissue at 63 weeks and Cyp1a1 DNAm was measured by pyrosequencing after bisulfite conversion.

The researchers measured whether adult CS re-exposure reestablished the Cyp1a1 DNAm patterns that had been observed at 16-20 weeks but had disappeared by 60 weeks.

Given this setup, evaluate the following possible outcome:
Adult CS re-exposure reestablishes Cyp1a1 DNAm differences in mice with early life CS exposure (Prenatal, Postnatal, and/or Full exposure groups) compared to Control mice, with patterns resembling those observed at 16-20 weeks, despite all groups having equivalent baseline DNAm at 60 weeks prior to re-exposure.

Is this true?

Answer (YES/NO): NO